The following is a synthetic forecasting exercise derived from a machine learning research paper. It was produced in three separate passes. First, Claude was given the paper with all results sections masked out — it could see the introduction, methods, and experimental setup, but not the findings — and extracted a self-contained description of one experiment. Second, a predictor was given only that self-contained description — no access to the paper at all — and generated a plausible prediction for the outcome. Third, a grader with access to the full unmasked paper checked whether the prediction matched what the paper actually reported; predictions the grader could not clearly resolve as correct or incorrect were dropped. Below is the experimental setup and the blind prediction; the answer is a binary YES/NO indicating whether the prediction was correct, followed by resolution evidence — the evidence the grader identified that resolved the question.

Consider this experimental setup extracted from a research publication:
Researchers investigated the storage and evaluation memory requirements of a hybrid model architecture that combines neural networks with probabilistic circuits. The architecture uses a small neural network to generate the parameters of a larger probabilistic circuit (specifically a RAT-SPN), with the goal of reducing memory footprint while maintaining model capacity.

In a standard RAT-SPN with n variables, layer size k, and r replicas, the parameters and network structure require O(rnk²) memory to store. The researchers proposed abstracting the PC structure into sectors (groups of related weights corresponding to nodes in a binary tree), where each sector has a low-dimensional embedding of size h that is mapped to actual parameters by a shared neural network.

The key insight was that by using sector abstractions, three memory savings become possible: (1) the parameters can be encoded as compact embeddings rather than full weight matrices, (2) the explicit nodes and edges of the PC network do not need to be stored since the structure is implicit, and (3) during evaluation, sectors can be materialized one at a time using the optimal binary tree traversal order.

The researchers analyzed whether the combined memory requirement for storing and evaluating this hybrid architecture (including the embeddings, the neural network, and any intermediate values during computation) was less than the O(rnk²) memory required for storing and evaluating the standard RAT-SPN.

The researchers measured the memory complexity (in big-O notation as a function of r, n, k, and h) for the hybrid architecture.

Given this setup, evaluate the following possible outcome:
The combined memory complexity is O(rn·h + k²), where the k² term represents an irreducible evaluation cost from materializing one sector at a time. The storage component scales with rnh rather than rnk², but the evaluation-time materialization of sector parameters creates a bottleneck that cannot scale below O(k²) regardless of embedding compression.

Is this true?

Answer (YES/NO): NO